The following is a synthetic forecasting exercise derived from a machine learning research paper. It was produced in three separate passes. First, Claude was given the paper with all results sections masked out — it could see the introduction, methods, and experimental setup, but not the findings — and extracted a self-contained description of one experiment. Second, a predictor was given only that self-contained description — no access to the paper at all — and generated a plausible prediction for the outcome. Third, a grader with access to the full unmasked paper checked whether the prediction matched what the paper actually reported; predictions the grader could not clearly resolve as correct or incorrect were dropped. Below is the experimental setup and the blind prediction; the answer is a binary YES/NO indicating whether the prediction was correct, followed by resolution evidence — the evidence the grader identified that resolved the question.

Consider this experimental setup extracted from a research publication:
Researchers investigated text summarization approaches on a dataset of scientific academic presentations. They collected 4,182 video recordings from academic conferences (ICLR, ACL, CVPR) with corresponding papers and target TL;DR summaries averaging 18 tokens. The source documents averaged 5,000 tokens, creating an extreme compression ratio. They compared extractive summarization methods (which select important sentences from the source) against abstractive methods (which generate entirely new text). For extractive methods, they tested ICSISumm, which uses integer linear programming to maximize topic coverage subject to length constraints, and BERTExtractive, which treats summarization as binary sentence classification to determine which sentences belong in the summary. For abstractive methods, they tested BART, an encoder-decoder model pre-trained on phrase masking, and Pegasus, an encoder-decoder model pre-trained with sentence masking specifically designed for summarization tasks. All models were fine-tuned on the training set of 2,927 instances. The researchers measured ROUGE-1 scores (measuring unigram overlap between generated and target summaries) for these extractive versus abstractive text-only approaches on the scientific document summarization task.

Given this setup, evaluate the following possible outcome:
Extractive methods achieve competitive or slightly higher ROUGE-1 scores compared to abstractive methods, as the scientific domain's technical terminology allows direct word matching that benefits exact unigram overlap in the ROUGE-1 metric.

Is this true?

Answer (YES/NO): NO